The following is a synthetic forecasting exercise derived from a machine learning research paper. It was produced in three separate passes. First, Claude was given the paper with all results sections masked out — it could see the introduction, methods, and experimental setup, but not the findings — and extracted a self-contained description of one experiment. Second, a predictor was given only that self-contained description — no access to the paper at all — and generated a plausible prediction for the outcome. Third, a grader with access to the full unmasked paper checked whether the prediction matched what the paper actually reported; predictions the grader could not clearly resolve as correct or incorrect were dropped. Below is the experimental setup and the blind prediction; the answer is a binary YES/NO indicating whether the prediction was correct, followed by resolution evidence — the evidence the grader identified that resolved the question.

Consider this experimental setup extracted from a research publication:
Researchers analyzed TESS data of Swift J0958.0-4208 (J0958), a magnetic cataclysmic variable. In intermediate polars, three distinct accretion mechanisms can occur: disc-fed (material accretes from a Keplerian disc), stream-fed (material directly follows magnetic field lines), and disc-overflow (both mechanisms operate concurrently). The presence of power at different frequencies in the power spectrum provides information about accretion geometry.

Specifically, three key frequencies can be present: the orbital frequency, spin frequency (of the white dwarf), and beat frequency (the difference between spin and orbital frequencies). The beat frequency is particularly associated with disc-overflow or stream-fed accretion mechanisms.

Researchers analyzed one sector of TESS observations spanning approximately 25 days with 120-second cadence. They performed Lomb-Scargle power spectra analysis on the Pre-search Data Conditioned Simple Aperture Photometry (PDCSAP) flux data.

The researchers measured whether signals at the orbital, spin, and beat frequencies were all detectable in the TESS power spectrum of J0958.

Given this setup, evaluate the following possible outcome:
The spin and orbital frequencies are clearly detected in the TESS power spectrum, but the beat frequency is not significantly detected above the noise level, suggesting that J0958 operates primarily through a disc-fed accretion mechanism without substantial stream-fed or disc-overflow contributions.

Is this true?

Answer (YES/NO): YES